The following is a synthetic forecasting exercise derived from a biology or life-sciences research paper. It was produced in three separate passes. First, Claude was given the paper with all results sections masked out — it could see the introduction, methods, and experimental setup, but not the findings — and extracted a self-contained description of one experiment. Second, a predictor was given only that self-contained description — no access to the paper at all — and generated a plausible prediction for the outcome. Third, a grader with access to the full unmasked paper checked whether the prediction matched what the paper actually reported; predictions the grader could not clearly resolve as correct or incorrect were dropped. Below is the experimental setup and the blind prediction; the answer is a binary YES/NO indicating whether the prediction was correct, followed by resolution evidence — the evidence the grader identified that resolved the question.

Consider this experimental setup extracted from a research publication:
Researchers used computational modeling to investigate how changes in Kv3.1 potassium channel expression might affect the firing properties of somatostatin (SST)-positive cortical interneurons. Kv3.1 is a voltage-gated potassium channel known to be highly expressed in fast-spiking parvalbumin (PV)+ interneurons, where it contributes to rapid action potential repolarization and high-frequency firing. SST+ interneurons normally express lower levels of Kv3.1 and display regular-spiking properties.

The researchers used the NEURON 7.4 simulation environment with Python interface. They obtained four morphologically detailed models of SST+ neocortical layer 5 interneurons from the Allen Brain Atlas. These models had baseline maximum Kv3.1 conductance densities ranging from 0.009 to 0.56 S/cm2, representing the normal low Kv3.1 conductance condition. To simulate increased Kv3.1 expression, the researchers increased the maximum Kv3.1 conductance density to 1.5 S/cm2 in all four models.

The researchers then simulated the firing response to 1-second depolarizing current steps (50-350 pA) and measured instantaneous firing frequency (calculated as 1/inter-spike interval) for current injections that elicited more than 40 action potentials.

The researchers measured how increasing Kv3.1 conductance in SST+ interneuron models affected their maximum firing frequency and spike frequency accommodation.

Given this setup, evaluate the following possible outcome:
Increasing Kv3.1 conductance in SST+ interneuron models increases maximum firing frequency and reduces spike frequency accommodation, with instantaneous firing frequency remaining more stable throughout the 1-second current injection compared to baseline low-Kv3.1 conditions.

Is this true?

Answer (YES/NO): YES